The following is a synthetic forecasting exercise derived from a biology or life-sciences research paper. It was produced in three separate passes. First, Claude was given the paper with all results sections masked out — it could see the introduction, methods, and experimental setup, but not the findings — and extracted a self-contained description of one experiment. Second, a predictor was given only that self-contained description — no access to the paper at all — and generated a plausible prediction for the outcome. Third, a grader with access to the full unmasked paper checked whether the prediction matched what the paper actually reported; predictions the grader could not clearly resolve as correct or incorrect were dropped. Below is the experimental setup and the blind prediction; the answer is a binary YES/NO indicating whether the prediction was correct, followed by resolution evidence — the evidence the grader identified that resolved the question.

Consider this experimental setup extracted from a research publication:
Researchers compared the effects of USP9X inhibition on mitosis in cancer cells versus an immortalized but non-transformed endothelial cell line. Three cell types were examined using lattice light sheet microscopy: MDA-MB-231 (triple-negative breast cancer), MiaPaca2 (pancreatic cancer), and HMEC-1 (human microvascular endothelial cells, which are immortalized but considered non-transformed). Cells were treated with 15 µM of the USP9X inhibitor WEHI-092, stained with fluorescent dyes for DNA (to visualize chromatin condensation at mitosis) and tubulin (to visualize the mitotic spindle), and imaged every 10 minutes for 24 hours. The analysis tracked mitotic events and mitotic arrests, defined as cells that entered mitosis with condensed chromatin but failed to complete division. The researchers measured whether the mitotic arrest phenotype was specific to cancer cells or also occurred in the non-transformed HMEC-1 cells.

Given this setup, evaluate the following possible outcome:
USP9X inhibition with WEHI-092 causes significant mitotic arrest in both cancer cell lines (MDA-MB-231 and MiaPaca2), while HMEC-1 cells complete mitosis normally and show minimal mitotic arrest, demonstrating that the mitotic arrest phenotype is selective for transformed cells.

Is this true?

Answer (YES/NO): YES